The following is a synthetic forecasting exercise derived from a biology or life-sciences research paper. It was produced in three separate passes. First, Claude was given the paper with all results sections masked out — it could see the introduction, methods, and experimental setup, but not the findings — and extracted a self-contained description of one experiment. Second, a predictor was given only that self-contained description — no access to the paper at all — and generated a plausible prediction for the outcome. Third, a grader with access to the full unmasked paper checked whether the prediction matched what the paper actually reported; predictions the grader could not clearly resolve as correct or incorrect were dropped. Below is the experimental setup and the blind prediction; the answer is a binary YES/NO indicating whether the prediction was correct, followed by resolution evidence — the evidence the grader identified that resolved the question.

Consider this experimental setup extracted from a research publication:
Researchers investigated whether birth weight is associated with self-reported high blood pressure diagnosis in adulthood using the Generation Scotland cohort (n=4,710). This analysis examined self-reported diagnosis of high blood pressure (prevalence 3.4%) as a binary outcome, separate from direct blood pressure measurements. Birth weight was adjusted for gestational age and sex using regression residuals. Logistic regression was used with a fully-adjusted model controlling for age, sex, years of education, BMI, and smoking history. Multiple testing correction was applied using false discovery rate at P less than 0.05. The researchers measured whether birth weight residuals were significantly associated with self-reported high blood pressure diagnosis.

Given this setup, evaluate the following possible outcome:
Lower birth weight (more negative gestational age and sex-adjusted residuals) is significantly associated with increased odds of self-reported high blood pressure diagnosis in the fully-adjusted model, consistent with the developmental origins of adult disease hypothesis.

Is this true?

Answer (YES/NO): NO